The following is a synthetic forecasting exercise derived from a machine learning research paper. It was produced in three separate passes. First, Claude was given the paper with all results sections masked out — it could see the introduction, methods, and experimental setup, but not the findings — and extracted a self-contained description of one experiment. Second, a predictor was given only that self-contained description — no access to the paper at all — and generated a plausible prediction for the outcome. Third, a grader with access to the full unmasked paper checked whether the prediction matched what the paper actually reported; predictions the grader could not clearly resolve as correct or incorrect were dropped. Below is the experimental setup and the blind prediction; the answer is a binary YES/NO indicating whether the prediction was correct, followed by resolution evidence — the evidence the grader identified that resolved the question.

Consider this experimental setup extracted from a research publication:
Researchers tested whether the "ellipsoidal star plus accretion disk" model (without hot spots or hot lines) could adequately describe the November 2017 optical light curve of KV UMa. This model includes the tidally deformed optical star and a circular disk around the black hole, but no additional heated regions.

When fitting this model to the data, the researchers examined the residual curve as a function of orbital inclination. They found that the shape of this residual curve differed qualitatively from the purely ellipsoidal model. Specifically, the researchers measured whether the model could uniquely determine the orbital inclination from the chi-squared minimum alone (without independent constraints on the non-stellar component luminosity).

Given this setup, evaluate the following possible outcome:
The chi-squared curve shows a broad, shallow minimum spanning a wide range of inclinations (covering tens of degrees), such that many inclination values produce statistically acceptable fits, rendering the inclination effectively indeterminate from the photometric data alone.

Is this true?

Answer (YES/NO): YES